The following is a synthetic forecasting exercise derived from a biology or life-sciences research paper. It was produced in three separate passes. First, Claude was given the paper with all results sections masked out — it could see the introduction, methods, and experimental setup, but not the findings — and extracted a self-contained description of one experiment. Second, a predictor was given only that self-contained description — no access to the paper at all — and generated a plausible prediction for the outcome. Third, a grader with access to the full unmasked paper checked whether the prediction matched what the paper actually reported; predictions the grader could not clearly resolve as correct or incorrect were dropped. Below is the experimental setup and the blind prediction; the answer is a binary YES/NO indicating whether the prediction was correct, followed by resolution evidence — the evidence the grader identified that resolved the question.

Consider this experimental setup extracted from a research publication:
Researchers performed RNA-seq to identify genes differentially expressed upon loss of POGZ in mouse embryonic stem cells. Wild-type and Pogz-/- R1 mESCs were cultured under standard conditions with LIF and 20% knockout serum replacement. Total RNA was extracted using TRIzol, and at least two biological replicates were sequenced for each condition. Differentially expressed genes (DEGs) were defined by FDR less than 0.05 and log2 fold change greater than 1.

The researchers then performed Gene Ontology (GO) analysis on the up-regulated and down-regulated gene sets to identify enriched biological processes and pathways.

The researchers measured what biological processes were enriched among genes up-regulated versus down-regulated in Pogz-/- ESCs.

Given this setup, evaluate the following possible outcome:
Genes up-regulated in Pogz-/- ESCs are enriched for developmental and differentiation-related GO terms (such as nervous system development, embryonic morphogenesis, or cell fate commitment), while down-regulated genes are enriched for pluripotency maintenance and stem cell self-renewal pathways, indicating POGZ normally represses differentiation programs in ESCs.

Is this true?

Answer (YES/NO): NO